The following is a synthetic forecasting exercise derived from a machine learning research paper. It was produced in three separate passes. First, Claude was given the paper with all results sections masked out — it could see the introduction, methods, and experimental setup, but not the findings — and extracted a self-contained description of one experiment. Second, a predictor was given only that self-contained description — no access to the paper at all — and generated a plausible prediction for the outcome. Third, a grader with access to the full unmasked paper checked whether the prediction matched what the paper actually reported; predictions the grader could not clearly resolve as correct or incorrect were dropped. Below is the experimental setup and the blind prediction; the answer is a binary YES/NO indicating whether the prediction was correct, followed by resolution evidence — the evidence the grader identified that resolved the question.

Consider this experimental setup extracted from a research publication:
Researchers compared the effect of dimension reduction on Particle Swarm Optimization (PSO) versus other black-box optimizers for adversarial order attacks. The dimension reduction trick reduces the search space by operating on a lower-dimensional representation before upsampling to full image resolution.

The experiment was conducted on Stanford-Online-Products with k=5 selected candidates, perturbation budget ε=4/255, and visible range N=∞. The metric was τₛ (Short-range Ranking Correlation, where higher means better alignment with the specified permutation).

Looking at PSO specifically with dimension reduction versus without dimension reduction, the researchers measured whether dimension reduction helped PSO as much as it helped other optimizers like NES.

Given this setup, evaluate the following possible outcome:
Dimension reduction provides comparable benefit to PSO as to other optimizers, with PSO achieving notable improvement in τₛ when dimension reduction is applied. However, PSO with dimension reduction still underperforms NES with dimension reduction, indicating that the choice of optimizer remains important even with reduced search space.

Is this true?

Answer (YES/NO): NO